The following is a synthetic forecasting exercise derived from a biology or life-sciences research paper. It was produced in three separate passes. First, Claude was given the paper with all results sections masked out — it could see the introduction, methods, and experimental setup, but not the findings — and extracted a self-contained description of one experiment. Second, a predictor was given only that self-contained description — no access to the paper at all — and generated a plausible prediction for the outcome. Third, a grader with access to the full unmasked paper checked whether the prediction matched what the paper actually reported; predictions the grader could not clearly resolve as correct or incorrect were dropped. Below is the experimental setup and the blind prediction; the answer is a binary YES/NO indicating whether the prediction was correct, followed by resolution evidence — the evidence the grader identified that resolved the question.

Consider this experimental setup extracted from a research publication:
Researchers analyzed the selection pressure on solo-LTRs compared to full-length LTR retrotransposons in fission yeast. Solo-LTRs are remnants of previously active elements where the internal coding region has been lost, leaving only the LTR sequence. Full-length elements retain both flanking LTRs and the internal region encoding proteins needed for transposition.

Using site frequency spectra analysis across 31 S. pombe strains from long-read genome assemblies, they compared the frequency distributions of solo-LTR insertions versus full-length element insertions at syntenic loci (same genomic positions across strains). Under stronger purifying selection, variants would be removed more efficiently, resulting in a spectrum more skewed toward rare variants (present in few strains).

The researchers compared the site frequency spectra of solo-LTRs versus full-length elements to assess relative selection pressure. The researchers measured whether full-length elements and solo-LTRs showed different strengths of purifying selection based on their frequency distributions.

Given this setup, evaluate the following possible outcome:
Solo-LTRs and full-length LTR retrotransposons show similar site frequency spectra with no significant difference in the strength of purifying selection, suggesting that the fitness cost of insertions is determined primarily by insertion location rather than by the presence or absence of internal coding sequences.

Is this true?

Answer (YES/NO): NO